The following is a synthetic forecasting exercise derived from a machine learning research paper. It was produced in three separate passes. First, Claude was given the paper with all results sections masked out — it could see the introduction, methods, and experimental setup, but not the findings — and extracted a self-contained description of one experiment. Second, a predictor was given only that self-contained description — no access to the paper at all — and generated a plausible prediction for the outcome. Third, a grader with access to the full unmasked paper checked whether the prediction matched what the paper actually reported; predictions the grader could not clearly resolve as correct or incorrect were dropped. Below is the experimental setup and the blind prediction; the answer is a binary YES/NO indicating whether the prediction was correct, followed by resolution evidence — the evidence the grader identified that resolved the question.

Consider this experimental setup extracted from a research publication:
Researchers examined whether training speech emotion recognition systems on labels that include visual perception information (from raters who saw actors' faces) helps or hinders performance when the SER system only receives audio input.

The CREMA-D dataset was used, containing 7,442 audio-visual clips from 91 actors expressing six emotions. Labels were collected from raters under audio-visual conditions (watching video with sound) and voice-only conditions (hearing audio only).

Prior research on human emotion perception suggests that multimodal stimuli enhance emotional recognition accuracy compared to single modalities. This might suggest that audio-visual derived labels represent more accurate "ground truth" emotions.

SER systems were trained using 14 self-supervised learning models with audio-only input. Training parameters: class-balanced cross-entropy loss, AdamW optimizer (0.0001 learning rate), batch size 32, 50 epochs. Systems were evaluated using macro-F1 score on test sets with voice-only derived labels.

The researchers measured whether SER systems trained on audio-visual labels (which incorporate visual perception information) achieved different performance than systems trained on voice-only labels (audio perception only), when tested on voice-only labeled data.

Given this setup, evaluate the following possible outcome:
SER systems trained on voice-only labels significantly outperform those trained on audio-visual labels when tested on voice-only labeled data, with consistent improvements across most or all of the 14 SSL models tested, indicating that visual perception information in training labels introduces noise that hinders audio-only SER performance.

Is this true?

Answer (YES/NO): NO